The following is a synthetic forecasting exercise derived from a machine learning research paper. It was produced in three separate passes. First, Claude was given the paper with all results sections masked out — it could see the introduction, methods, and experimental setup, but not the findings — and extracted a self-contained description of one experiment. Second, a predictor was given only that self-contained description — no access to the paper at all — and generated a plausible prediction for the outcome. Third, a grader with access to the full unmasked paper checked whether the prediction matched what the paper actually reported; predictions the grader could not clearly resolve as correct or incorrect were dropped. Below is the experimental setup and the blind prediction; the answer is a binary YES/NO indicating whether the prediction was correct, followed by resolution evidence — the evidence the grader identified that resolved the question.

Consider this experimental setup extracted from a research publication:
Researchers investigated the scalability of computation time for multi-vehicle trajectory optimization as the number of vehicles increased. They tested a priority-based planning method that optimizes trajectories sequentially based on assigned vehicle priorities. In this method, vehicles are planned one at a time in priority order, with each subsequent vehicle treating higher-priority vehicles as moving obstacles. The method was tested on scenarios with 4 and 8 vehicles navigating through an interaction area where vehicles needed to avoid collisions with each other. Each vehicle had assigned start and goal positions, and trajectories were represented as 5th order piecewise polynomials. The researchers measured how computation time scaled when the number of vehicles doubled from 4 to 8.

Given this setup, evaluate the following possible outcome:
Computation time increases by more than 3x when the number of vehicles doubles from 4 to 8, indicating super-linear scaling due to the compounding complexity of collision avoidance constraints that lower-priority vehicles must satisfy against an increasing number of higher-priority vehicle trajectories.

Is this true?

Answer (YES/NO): NO